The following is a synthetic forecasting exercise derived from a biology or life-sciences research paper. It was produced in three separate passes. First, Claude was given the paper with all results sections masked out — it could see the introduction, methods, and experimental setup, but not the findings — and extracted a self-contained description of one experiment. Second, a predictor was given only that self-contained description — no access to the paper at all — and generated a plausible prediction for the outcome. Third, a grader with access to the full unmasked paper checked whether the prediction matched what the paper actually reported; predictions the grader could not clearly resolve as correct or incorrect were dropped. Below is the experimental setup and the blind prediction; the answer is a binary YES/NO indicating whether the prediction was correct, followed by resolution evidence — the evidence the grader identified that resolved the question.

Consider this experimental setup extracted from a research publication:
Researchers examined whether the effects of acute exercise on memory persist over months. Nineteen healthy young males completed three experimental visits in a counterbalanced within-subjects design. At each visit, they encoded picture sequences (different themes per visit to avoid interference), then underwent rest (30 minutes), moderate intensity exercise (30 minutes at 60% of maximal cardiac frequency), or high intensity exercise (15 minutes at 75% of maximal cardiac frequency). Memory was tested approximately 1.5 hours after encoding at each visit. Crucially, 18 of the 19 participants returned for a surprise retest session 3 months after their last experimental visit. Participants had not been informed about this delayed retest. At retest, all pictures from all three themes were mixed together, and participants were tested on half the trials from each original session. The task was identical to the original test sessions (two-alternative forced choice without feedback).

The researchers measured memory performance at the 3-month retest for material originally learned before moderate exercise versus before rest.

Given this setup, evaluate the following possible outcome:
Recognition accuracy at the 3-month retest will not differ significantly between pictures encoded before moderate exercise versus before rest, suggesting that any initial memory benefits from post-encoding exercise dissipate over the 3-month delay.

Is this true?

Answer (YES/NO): NO